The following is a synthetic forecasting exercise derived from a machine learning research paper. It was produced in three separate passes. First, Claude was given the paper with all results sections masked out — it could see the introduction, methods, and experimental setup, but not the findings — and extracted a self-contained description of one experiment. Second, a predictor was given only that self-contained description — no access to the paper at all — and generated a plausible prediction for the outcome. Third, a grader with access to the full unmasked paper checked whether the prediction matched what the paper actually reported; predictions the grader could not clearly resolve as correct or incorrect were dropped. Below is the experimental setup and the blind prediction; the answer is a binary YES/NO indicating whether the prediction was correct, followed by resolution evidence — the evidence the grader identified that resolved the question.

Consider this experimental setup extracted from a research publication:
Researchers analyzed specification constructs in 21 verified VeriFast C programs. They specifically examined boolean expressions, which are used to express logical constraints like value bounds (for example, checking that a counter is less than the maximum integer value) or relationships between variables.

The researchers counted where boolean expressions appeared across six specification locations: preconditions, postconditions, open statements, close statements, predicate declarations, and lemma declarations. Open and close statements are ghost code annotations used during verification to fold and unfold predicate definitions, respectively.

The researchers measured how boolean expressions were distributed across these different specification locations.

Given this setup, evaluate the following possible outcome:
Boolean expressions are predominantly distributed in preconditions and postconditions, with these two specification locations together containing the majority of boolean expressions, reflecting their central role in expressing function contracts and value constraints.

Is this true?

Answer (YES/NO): YES